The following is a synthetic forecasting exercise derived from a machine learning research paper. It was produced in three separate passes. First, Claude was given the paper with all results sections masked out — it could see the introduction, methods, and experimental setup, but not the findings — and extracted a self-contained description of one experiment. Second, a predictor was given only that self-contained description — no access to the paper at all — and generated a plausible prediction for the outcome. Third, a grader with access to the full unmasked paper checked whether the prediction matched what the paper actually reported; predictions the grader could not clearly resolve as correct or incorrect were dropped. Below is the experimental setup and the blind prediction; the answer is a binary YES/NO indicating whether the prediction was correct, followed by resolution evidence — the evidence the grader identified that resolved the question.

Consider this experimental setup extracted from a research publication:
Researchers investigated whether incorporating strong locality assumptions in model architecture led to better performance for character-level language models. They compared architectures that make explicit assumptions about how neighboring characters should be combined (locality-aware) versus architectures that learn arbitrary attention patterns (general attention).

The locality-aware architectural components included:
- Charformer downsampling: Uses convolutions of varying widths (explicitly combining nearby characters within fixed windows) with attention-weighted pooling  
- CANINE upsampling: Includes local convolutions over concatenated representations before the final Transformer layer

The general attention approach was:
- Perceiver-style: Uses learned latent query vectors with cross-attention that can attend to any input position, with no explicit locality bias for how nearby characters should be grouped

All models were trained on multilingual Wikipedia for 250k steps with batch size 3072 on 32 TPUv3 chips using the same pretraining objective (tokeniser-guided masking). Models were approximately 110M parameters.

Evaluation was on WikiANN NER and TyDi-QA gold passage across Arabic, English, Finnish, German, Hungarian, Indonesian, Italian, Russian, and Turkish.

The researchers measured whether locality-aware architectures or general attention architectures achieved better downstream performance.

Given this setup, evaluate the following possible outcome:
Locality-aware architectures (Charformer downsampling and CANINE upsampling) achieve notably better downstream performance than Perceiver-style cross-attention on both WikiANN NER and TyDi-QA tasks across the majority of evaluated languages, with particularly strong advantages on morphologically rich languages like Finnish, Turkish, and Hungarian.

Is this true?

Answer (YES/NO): NO